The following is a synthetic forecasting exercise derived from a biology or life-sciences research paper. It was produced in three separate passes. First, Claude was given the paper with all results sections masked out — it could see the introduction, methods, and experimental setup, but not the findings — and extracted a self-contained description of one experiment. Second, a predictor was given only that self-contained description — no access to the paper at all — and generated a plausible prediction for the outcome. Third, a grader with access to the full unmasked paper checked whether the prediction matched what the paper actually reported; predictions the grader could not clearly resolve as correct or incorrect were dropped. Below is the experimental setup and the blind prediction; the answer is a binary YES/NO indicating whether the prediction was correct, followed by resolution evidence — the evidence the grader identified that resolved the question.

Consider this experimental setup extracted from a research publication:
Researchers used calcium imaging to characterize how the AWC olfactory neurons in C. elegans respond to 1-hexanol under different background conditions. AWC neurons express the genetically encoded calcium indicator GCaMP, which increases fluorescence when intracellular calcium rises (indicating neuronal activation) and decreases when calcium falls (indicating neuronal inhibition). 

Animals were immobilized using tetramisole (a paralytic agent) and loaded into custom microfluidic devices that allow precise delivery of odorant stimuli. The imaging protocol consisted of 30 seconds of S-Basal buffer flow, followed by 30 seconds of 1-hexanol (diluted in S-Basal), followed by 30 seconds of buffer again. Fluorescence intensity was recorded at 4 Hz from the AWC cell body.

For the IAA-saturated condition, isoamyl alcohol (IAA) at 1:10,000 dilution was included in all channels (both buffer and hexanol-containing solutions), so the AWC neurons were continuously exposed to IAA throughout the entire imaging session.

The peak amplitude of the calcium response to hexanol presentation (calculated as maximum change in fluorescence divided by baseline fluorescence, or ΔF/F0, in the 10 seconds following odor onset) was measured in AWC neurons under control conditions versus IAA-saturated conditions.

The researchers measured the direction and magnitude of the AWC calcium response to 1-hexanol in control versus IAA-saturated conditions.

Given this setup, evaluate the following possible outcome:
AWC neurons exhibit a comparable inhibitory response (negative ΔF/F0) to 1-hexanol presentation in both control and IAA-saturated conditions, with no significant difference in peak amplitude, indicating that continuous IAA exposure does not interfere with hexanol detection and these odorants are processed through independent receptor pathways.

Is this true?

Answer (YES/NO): NO